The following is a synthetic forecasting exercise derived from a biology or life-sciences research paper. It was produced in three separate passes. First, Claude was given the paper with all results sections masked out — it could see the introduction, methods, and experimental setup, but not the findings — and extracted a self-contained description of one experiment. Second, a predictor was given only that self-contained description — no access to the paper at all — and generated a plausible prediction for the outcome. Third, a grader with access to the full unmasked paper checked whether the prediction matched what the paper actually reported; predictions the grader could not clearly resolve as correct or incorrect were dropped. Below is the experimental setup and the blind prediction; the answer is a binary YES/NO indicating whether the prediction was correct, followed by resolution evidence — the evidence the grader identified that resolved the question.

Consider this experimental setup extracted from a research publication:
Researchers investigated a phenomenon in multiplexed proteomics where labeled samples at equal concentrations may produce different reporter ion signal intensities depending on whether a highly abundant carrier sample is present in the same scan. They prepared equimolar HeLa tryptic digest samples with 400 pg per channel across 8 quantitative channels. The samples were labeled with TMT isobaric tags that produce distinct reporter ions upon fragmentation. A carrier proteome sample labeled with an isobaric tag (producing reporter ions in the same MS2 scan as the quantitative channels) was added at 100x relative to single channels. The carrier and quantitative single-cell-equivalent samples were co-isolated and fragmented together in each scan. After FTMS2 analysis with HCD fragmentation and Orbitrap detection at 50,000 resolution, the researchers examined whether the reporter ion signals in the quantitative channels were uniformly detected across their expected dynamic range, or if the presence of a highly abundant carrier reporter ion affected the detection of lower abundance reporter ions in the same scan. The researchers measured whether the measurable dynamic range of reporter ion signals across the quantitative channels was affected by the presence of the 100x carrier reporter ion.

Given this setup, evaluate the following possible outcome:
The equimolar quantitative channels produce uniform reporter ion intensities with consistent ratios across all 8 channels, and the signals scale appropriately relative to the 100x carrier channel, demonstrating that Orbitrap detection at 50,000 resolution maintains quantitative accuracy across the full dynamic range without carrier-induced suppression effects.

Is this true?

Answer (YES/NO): NO